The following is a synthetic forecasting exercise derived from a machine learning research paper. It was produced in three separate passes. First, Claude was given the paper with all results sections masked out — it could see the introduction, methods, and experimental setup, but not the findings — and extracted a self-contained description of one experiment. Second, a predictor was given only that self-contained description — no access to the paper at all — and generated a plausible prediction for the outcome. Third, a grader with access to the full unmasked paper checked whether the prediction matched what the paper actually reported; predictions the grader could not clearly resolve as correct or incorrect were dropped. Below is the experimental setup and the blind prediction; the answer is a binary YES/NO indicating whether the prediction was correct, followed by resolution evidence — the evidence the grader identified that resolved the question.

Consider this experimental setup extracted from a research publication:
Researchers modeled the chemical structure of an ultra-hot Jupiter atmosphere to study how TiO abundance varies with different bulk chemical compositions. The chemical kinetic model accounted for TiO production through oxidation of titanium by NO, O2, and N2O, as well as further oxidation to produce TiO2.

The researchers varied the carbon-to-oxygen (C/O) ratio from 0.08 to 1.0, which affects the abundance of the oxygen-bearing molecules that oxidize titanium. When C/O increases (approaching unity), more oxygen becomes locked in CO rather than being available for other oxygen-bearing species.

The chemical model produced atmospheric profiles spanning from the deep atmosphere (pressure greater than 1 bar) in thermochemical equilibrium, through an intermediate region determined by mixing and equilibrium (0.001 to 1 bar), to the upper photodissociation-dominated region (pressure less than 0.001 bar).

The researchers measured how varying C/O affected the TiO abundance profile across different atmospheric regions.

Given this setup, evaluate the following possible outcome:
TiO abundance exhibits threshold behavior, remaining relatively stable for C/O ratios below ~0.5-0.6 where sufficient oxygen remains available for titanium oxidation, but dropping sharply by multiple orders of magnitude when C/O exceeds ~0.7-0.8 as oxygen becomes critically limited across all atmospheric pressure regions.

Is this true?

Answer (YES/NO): NO